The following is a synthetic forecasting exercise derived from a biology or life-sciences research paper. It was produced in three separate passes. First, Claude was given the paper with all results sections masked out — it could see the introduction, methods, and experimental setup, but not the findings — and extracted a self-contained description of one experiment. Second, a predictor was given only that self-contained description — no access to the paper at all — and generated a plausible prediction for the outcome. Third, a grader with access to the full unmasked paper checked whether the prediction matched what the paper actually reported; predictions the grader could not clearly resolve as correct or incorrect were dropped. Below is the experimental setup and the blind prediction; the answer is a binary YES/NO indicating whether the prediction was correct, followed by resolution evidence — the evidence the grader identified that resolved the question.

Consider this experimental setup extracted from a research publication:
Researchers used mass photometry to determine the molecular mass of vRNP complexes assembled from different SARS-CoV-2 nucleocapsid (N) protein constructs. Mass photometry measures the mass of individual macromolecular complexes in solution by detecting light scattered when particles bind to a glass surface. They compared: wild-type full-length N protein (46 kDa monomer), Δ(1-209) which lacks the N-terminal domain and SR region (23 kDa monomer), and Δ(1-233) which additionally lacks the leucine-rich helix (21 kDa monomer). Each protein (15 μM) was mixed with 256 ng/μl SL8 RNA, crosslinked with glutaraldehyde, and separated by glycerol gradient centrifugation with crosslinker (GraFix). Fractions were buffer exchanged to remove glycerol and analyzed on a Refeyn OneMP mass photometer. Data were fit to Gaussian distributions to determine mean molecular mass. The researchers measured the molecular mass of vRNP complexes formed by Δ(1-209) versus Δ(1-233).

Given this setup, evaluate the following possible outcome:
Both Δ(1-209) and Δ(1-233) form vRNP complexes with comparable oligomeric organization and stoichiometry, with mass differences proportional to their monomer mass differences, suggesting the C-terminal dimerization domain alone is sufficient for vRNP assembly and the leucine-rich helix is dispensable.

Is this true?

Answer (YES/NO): NO